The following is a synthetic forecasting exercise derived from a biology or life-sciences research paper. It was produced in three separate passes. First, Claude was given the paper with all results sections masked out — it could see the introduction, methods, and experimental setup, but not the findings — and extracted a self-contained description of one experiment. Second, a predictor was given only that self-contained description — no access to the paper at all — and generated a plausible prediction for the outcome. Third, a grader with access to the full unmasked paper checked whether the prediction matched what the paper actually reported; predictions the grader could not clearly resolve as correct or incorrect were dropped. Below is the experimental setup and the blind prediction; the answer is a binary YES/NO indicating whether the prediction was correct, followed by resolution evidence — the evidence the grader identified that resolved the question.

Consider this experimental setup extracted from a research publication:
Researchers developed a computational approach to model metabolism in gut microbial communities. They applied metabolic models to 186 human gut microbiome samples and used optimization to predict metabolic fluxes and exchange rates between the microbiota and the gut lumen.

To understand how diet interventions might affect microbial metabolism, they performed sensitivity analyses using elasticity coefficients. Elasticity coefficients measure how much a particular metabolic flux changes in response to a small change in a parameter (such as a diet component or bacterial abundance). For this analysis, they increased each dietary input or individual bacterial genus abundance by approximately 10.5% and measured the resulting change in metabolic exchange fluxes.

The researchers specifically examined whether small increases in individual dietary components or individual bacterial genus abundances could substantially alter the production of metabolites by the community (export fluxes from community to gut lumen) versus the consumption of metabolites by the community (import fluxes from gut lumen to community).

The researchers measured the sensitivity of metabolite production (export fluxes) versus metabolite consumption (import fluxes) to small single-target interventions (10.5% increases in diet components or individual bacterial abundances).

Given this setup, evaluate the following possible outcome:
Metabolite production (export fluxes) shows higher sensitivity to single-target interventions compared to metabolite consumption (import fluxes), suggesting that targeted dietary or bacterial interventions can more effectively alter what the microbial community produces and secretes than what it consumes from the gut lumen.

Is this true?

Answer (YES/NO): NO